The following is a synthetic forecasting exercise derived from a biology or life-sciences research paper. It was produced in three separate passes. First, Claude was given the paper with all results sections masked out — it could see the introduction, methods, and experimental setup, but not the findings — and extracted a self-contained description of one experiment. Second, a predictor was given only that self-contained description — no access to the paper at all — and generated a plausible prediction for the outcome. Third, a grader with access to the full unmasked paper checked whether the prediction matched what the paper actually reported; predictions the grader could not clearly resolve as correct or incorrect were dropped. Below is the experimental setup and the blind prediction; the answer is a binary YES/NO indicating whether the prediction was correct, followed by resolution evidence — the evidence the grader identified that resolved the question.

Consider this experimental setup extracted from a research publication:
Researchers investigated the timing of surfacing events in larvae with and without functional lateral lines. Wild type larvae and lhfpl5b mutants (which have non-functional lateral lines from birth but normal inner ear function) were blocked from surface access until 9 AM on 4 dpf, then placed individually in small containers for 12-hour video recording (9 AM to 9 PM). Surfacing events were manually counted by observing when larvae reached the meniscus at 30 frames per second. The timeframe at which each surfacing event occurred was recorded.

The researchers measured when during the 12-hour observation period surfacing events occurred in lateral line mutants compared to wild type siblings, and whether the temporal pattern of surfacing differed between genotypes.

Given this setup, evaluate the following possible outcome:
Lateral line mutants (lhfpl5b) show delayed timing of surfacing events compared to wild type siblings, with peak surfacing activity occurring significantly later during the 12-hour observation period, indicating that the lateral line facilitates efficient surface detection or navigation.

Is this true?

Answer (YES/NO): NO